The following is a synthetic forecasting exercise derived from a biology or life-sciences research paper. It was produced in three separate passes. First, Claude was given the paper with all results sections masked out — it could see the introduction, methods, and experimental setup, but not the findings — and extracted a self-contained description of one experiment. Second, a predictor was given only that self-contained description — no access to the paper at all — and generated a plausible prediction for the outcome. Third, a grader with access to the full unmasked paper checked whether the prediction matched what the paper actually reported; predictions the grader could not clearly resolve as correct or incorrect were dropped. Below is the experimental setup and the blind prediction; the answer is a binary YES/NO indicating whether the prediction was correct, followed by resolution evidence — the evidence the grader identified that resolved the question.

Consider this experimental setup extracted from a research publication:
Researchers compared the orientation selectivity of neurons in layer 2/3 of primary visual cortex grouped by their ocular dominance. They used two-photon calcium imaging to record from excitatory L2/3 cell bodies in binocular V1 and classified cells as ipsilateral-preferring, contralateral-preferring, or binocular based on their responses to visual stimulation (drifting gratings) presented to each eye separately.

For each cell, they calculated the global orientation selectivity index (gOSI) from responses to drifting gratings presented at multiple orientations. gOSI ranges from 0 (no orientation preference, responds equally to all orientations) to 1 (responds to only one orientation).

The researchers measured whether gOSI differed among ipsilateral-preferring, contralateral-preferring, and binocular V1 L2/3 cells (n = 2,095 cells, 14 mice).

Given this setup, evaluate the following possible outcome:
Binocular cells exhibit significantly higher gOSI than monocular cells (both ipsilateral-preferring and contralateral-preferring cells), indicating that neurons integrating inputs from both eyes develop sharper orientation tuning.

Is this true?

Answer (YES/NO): NO